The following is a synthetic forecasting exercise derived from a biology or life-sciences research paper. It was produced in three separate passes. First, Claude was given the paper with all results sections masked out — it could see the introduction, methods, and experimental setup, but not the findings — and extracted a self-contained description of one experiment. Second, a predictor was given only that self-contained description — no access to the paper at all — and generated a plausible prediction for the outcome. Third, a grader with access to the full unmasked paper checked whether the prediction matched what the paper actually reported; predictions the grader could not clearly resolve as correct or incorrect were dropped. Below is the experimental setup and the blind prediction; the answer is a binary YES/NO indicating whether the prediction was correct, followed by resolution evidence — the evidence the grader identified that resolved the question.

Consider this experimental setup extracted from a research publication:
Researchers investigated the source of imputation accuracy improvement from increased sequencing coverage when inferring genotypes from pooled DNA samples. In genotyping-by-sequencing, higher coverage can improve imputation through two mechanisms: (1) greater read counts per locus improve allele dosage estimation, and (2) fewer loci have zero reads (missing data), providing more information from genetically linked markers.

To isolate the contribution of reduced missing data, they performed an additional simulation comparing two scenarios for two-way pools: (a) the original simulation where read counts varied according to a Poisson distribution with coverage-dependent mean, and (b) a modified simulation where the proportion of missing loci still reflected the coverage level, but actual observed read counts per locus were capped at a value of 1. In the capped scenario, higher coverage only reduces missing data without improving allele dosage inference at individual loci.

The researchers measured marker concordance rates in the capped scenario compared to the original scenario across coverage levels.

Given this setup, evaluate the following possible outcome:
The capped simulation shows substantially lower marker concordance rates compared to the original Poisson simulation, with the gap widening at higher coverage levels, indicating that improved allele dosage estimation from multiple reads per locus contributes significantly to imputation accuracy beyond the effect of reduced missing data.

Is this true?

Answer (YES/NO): NO